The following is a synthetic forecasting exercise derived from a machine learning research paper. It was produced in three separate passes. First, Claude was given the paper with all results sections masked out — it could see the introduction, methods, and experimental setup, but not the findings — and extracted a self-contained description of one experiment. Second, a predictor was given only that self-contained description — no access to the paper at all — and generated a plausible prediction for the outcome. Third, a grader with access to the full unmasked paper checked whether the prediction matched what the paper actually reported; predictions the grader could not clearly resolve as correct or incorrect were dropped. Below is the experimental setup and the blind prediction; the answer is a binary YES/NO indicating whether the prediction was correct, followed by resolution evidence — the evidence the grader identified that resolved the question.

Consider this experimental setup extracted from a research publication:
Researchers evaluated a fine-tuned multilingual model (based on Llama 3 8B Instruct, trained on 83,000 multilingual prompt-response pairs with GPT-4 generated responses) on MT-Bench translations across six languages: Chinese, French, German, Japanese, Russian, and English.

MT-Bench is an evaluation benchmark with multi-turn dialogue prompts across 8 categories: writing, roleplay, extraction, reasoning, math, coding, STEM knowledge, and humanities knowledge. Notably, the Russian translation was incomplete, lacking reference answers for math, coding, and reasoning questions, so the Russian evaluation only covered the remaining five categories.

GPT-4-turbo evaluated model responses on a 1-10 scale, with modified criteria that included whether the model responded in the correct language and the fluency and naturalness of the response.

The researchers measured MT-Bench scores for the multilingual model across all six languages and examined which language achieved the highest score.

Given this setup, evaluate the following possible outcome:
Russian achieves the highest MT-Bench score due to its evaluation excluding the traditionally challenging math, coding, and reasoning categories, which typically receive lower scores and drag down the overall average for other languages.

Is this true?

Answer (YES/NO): YES